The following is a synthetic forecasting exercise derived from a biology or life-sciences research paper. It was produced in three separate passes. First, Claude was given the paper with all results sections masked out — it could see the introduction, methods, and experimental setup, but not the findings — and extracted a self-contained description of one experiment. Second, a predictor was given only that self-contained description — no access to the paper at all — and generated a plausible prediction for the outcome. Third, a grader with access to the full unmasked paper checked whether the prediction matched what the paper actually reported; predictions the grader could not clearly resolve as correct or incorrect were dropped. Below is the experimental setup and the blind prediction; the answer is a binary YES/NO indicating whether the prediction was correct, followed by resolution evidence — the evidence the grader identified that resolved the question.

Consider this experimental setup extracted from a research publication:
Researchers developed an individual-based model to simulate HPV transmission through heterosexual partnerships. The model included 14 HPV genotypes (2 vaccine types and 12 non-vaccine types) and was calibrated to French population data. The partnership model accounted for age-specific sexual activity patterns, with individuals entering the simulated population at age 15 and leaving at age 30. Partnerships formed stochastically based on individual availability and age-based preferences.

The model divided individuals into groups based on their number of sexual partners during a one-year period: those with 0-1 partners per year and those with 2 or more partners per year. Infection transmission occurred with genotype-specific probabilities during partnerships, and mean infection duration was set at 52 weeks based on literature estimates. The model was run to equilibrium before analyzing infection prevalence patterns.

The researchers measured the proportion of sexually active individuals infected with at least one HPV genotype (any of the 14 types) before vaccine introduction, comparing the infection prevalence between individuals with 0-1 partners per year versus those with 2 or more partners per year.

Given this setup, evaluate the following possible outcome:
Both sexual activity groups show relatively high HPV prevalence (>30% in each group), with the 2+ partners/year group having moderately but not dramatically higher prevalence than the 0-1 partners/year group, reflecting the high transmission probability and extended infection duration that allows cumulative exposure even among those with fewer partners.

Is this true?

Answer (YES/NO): NO